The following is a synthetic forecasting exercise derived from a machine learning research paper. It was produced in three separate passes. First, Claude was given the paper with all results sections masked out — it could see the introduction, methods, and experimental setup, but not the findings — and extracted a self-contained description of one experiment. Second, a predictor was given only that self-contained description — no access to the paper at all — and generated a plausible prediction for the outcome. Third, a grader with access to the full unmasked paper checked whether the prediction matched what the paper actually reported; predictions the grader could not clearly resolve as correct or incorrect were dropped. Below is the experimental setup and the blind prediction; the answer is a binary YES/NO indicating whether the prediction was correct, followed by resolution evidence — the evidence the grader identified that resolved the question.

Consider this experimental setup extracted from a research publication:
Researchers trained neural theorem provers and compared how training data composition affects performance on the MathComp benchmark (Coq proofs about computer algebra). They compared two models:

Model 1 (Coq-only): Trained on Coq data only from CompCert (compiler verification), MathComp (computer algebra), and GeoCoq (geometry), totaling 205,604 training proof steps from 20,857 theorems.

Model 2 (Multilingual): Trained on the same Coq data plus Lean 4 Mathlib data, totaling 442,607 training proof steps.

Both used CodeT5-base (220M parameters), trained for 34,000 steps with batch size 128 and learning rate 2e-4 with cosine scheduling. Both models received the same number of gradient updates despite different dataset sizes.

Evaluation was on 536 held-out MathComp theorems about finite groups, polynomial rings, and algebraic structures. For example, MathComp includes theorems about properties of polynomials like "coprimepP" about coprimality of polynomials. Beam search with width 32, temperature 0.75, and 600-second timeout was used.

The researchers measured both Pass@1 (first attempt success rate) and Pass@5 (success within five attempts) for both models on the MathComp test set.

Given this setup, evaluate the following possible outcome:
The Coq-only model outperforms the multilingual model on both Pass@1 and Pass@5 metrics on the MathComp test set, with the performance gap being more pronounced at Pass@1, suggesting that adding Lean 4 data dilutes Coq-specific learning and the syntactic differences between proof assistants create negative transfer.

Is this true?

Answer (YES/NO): NO